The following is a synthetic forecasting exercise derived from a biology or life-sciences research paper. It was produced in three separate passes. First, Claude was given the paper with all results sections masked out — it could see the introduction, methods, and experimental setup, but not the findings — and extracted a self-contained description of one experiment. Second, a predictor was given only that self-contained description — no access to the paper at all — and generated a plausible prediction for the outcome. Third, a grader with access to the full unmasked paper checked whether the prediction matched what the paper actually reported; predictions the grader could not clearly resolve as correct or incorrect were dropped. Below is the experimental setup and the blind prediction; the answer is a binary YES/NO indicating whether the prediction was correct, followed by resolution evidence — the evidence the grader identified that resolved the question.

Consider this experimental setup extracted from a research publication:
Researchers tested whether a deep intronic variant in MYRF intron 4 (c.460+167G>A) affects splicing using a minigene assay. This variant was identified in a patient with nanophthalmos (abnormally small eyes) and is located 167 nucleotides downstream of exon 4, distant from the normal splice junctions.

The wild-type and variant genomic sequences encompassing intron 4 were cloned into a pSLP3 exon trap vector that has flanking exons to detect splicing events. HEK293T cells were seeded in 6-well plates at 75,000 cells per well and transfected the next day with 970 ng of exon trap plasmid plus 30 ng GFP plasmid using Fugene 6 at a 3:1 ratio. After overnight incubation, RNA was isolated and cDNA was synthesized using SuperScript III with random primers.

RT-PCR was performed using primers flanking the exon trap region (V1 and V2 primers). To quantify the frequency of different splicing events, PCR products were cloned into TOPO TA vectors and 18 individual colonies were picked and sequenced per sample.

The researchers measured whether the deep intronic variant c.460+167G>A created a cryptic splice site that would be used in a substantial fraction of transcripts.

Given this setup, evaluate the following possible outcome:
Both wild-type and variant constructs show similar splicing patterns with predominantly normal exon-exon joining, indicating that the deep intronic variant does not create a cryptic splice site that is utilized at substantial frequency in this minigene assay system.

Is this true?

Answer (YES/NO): NO